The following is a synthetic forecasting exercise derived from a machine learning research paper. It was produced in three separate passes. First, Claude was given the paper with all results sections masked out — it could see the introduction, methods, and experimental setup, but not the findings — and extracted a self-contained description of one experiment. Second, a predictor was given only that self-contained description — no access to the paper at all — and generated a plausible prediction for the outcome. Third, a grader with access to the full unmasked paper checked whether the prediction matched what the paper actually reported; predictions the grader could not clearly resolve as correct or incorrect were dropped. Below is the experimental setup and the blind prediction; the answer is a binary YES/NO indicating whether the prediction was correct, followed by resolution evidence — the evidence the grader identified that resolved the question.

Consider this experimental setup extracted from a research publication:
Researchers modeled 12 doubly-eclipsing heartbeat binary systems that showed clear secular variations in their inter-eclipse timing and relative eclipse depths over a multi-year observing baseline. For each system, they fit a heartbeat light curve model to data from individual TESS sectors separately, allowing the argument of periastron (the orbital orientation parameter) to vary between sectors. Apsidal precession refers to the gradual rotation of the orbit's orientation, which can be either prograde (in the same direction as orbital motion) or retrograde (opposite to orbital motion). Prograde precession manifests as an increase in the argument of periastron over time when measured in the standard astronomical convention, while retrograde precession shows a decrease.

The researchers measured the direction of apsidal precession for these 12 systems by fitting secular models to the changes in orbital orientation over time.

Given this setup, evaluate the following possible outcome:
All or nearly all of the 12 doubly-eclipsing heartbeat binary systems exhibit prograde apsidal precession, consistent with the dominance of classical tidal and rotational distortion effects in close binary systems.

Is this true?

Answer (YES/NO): YES